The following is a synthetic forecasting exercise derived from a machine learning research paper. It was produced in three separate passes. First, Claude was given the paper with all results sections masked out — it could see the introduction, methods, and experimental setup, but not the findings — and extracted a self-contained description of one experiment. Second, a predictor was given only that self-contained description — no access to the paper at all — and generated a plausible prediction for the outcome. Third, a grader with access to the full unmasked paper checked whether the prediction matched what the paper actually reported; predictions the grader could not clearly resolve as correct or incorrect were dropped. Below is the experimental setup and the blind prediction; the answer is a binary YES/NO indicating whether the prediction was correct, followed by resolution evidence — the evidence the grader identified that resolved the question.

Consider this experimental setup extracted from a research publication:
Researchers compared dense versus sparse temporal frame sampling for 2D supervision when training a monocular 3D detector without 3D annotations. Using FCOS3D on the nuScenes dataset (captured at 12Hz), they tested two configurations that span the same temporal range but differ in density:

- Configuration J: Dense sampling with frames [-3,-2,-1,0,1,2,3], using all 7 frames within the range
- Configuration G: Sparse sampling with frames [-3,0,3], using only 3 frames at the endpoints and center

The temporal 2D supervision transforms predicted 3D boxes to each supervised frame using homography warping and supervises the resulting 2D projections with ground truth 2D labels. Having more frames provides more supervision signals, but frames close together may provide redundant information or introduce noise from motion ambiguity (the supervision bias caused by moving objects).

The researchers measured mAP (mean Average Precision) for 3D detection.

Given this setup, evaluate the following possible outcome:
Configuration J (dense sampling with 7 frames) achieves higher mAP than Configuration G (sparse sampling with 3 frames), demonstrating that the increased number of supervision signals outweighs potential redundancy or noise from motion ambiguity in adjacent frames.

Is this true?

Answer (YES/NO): NO